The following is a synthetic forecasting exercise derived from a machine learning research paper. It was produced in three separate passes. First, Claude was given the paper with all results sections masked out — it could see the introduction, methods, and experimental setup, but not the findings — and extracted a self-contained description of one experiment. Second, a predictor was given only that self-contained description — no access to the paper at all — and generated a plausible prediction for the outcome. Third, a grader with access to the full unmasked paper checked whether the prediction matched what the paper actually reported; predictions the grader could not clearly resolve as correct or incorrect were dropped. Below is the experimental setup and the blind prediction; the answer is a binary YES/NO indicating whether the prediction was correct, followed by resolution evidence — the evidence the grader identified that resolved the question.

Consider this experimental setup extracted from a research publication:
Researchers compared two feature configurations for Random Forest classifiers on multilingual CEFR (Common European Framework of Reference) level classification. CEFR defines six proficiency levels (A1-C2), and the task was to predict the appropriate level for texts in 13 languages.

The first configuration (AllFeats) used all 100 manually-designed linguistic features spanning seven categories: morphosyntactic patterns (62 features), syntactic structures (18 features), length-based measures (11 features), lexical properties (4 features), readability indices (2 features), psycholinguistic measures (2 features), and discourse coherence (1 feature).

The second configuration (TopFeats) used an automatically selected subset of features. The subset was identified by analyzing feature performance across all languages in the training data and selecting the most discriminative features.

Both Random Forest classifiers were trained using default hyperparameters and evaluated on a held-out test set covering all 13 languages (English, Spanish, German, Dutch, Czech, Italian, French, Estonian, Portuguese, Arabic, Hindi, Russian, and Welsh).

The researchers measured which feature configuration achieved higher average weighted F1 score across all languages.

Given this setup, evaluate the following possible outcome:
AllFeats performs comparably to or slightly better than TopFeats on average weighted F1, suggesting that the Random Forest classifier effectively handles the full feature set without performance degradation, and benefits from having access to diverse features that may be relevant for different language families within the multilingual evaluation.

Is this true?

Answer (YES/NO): YES